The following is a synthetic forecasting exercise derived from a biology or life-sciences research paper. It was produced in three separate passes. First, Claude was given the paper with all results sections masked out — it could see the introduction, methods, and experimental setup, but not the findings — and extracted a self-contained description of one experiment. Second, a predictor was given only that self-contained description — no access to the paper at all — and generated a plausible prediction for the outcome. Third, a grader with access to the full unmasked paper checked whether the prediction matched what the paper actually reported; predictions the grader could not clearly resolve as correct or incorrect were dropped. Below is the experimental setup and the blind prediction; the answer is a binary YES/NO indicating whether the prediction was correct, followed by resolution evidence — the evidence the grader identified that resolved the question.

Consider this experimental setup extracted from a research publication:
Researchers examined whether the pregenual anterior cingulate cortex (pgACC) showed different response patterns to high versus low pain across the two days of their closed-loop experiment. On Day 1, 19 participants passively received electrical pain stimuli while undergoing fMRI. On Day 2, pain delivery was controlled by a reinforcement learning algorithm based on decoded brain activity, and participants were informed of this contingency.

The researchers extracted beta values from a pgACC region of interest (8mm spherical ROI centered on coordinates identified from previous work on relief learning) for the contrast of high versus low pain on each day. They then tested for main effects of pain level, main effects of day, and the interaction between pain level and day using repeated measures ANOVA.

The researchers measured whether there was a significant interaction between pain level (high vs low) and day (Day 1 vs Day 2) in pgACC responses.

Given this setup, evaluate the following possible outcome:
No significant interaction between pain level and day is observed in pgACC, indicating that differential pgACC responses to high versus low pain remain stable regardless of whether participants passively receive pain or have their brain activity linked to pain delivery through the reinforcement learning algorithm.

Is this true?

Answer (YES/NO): NO